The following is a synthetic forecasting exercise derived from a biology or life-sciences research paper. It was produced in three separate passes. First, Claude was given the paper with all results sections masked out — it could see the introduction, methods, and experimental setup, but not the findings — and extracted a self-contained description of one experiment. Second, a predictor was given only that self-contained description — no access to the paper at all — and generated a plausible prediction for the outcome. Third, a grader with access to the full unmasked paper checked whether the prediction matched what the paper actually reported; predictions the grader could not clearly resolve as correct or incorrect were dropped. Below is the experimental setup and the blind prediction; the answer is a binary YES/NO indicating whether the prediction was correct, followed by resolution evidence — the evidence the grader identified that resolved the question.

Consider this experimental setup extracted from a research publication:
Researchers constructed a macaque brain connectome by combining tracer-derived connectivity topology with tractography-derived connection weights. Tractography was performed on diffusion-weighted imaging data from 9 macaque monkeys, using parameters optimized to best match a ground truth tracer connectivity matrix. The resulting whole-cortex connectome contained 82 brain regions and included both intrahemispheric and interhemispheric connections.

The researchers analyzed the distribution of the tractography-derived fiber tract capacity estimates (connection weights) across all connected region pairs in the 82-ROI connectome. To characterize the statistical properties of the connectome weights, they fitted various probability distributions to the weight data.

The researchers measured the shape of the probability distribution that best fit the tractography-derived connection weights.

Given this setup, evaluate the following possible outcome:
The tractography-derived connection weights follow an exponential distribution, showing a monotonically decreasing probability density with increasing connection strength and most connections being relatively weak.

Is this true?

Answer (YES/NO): NO